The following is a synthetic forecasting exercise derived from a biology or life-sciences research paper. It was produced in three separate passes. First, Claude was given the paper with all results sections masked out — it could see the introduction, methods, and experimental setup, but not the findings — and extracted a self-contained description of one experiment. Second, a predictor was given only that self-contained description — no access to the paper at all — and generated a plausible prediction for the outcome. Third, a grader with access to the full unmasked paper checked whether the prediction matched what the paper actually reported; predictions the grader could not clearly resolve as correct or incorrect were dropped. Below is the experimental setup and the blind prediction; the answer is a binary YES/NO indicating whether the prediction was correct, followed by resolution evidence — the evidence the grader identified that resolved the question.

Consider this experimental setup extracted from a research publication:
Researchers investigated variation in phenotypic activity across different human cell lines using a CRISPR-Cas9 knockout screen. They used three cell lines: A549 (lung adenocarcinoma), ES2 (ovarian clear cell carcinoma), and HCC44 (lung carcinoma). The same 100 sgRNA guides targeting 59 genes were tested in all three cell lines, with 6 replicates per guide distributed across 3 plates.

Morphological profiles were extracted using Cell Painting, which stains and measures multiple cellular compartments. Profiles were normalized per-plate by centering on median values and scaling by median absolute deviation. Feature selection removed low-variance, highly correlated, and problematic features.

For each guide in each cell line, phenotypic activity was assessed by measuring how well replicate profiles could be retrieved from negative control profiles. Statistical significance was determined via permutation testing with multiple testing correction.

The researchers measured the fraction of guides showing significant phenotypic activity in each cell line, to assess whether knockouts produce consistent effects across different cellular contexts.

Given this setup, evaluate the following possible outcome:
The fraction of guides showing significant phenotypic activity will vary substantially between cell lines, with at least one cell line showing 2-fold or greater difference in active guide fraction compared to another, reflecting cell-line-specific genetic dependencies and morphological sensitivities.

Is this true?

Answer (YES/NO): YES